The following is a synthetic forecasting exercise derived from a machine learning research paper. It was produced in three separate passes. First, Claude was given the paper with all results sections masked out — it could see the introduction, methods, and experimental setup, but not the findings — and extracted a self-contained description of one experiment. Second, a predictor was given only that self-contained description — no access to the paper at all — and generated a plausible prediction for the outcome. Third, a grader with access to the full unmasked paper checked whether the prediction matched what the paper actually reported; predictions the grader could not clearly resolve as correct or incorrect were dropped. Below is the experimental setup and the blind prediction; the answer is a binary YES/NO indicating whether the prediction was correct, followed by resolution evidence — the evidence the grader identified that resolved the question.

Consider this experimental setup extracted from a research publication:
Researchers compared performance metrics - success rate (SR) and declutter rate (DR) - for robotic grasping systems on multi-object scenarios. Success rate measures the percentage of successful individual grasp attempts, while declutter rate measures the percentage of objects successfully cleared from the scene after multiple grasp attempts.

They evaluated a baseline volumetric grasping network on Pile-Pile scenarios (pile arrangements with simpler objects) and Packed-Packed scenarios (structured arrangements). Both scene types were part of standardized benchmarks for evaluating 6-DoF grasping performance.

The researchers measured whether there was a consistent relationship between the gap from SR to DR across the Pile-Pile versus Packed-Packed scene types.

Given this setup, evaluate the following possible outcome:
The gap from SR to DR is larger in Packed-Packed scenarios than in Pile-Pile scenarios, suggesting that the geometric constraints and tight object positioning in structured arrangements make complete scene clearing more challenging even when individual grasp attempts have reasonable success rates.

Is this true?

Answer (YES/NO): NO